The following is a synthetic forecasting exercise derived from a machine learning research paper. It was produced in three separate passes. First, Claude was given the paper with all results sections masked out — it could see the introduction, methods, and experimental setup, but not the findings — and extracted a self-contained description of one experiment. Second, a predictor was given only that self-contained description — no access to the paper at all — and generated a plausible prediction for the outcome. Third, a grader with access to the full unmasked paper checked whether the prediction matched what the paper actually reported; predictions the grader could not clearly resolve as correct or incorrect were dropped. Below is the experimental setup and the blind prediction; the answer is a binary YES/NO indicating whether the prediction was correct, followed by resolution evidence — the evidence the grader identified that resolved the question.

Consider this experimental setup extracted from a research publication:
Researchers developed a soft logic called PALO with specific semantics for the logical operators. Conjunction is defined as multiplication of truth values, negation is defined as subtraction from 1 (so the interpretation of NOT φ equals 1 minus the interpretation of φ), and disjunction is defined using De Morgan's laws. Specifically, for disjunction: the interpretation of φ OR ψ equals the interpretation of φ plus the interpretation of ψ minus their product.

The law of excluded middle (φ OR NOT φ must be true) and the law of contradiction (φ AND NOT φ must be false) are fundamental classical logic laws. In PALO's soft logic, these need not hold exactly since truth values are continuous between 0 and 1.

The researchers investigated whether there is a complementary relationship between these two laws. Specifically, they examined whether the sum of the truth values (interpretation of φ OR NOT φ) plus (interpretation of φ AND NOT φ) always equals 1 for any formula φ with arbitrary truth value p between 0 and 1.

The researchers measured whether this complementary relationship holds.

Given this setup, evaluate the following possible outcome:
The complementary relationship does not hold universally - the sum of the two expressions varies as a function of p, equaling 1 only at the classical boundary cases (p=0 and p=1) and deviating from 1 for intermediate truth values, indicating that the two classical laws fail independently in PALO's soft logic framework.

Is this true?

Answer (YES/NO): NO